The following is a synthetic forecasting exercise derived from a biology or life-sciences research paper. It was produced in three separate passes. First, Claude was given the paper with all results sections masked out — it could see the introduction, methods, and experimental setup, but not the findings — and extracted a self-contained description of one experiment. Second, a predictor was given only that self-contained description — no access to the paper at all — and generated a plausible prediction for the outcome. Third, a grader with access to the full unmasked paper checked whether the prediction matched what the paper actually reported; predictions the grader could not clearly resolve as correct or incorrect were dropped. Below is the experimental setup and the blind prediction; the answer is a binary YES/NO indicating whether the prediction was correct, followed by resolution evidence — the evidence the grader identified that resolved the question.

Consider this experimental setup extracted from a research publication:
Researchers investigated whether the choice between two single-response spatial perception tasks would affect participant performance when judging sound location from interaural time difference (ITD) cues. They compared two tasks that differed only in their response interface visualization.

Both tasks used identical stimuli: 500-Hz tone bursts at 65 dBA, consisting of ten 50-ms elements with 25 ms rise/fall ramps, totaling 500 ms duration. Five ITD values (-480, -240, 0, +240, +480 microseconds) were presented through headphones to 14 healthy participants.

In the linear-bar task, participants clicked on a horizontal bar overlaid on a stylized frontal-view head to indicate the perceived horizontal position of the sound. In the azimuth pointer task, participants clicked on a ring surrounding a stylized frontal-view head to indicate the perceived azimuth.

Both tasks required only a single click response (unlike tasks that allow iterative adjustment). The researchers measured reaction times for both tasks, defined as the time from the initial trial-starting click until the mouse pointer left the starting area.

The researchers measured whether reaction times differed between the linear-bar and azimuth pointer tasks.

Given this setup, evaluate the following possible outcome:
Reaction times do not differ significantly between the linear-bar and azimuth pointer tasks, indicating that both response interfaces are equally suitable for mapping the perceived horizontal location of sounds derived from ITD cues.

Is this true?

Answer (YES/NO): YES